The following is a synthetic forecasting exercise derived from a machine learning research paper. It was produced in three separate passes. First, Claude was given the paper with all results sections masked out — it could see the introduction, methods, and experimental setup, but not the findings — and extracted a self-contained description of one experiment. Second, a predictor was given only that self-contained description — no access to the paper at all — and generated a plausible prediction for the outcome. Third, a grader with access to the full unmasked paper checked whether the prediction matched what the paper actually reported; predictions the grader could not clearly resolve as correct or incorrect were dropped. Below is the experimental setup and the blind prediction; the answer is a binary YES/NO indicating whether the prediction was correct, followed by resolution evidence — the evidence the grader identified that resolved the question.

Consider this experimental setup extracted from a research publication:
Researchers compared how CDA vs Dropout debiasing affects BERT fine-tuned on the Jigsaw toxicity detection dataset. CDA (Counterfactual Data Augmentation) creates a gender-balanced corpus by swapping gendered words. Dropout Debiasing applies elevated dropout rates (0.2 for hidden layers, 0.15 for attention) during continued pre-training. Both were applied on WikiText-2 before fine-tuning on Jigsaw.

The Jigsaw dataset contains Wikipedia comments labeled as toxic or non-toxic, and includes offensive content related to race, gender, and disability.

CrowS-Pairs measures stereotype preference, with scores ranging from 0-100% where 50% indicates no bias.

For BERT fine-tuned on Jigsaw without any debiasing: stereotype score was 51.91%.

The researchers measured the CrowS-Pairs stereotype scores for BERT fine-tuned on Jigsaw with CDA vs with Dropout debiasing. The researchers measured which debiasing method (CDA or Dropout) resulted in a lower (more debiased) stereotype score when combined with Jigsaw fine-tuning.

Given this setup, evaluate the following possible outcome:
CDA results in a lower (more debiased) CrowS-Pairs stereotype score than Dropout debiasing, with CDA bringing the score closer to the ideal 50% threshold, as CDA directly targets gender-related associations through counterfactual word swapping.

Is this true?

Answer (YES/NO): NO